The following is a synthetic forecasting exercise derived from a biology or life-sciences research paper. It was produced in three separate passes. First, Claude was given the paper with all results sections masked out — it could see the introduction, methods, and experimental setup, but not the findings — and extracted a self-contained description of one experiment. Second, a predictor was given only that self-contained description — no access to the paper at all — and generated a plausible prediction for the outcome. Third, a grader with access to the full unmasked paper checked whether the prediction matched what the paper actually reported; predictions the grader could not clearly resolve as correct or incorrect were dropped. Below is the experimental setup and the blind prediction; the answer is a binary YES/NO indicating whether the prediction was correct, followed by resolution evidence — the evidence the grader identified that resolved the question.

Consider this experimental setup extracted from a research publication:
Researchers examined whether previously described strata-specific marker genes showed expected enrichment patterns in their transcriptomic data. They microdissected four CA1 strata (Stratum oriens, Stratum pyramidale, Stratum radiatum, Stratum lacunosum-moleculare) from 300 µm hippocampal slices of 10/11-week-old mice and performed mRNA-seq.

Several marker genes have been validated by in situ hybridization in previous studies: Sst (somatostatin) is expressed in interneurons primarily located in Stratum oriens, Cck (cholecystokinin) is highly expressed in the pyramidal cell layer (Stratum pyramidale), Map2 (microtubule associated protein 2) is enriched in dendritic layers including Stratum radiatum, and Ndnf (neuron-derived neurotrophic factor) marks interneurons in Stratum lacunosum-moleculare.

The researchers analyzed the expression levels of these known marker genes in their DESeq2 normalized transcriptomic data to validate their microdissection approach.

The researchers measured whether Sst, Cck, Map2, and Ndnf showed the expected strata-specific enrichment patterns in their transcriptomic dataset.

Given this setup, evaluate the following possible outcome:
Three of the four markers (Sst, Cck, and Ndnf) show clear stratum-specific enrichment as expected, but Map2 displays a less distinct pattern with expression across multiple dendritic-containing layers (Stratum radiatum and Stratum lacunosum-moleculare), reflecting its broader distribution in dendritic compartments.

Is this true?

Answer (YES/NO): NO